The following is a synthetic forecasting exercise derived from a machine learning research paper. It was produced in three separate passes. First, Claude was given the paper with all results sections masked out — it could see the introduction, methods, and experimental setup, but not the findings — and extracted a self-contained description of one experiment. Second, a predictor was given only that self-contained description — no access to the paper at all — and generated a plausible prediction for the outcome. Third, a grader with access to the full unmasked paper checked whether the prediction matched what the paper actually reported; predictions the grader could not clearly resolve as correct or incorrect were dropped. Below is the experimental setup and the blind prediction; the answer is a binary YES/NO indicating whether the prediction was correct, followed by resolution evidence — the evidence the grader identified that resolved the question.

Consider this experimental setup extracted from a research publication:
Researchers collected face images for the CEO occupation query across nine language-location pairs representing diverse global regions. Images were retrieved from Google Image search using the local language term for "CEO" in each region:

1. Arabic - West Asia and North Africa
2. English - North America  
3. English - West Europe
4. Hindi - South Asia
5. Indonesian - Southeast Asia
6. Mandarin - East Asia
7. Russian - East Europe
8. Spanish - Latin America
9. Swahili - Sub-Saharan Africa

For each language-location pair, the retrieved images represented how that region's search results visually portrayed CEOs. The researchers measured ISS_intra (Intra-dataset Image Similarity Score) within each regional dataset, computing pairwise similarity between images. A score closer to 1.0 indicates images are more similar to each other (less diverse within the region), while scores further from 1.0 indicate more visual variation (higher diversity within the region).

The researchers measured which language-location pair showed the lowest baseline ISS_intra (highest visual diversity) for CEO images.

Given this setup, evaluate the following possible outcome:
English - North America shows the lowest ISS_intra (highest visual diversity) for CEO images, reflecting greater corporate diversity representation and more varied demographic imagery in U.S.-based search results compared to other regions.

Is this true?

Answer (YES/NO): NO